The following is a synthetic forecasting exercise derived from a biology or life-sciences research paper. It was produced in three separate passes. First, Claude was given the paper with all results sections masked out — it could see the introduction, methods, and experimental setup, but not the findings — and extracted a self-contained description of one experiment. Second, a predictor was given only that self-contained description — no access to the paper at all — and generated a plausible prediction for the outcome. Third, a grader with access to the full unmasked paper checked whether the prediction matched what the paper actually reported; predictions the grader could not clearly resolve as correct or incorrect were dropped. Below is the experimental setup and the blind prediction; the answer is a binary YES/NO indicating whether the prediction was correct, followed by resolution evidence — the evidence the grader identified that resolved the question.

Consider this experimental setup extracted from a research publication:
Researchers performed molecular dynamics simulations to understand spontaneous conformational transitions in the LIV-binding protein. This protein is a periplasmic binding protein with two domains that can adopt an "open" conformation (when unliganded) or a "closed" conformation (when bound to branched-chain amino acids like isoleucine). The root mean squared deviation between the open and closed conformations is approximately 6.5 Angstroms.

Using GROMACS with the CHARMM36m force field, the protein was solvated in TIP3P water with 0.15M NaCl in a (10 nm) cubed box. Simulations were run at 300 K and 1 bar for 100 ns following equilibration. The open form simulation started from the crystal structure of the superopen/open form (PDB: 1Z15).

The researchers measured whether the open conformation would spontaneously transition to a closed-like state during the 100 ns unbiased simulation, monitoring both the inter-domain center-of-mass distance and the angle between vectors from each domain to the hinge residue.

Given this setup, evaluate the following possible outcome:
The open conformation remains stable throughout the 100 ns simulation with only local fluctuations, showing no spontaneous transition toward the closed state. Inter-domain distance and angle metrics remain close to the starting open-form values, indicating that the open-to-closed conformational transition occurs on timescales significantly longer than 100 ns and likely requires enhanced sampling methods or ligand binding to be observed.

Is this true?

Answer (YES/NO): NO